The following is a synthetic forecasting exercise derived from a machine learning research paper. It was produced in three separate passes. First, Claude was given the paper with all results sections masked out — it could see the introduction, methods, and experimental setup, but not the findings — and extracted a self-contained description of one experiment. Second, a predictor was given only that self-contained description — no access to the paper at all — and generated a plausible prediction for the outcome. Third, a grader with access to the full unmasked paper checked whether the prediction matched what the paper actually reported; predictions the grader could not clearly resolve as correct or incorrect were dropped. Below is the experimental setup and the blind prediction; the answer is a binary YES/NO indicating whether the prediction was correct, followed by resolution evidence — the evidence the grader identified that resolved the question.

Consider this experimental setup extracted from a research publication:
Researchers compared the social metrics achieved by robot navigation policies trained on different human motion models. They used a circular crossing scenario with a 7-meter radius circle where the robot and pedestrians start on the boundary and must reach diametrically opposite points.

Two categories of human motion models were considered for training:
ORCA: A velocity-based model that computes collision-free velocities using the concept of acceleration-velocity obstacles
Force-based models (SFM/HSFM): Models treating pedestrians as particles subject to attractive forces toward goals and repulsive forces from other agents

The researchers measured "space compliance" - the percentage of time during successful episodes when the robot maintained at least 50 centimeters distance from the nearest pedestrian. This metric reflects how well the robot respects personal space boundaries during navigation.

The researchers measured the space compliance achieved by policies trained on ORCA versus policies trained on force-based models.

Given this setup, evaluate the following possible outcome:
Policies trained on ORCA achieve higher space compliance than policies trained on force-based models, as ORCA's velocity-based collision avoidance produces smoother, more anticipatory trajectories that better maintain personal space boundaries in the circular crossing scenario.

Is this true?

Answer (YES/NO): NO